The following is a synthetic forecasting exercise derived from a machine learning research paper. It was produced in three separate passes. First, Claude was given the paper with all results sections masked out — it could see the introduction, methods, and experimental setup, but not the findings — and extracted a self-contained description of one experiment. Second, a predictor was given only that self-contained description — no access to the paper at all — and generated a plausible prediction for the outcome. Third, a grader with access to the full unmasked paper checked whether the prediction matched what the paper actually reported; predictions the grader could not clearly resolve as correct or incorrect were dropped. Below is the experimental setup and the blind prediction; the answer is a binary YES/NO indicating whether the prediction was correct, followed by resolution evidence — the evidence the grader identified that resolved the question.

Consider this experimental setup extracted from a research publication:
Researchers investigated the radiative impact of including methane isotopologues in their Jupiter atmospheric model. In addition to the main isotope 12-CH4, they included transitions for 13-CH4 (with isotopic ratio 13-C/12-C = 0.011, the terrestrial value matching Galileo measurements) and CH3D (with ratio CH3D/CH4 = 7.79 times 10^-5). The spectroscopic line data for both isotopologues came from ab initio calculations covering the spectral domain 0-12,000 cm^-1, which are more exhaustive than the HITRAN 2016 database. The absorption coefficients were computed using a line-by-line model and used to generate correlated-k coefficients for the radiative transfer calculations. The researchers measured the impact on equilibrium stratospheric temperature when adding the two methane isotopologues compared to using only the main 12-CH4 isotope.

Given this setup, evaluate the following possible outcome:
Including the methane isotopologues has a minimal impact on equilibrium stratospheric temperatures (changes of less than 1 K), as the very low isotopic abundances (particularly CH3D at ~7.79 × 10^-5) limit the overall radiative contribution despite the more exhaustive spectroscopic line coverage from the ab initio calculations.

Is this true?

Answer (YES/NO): NO